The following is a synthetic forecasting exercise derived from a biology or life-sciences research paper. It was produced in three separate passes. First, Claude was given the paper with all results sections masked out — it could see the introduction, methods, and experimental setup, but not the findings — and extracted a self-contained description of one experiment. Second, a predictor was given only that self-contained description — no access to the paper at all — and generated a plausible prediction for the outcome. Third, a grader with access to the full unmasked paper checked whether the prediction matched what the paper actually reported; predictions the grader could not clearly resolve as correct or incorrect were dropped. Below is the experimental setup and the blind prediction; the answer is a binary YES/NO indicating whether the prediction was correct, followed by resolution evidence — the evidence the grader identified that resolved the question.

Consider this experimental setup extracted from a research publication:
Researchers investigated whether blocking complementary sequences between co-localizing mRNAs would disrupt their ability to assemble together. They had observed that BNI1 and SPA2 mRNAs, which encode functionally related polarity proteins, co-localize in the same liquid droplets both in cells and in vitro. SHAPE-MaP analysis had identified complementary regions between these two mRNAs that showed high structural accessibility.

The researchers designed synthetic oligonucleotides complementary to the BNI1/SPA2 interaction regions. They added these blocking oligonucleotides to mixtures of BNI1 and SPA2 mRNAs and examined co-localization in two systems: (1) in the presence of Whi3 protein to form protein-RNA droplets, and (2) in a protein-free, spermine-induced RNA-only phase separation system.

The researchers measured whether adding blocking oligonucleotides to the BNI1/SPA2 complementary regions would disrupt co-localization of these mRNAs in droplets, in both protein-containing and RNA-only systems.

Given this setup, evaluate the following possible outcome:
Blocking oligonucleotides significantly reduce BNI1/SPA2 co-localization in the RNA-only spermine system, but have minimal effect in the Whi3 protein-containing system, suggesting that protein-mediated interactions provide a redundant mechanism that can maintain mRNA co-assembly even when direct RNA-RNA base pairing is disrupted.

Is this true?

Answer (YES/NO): NO